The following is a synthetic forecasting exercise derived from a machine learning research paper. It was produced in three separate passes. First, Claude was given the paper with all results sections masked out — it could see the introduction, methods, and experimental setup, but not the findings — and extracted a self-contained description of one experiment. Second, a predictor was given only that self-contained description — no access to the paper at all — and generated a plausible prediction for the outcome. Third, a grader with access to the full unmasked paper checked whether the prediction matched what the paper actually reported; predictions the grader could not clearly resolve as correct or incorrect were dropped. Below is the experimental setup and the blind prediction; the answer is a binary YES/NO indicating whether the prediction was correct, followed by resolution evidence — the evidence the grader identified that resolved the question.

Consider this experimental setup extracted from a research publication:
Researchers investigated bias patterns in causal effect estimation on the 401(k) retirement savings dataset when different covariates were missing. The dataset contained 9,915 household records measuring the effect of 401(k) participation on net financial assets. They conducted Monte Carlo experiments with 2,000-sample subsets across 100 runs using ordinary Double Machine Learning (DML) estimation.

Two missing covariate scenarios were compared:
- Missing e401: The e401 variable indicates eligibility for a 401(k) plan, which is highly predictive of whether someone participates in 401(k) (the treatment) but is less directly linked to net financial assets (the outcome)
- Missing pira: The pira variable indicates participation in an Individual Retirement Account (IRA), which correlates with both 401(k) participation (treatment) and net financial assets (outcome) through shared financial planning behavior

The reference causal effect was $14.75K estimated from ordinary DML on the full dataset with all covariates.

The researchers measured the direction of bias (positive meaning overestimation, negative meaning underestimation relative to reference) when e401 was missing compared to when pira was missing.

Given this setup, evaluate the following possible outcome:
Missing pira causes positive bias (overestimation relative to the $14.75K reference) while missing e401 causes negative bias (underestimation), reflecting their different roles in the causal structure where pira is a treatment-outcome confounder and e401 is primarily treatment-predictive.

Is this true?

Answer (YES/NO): YES